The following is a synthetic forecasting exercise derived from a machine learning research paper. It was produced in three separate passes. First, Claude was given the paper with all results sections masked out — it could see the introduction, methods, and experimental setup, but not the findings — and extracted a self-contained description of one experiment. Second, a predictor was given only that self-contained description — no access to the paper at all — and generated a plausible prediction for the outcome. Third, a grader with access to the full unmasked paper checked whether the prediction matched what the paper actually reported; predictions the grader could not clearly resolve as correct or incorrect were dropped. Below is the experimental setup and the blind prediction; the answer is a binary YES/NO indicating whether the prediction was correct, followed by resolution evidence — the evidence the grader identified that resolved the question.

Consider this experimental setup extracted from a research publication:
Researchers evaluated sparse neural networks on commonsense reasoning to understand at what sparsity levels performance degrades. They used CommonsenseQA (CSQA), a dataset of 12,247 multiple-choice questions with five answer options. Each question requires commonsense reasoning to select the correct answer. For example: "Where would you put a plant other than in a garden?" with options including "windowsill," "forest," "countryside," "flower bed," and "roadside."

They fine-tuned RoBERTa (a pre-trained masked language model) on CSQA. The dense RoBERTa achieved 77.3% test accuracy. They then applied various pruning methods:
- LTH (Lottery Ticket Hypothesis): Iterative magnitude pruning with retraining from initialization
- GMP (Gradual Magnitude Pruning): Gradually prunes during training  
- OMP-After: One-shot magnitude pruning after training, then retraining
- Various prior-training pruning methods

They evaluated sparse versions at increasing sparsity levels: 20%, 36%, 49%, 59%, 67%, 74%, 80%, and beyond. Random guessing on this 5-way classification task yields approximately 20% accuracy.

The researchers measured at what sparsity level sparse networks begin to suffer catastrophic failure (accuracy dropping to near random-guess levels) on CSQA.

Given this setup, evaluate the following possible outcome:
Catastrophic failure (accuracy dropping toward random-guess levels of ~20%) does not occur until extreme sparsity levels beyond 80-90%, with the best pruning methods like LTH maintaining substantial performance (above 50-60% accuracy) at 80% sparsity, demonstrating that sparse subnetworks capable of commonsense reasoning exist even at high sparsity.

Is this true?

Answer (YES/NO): NO